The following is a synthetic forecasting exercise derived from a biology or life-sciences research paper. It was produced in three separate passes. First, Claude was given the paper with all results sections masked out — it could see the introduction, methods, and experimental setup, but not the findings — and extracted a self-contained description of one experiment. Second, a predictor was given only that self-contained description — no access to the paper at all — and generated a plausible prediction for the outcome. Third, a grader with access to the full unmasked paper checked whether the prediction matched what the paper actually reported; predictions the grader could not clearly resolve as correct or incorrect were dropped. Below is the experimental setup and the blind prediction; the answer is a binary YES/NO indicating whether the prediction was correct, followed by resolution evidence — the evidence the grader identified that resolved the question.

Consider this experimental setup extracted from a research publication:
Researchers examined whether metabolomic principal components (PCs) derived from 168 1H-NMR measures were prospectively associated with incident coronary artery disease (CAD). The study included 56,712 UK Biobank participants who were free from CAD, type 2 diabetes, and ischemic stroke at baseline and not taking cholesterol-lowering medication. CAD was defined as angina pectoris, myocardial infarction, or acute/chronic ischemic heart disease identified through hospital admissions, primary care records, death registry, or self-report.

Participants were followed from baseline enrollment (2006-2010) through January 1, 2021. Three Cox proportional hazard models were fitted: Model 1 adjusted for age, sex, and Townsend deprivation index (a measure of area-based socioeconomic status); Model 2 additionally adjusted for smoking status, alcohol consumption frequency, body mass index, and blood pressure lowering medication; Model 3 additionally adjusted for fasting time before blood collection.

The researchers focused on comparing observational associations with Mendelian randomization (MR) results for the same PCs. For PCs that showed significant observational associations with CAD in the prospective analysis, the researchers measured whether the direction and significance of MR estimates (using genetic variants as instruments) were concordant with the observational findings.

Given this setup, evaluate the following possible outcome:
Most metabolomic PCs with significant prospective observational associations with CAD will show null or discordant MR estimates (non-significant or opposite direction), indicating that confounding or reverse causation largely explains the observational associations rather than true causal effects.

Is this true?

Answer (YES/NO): NO